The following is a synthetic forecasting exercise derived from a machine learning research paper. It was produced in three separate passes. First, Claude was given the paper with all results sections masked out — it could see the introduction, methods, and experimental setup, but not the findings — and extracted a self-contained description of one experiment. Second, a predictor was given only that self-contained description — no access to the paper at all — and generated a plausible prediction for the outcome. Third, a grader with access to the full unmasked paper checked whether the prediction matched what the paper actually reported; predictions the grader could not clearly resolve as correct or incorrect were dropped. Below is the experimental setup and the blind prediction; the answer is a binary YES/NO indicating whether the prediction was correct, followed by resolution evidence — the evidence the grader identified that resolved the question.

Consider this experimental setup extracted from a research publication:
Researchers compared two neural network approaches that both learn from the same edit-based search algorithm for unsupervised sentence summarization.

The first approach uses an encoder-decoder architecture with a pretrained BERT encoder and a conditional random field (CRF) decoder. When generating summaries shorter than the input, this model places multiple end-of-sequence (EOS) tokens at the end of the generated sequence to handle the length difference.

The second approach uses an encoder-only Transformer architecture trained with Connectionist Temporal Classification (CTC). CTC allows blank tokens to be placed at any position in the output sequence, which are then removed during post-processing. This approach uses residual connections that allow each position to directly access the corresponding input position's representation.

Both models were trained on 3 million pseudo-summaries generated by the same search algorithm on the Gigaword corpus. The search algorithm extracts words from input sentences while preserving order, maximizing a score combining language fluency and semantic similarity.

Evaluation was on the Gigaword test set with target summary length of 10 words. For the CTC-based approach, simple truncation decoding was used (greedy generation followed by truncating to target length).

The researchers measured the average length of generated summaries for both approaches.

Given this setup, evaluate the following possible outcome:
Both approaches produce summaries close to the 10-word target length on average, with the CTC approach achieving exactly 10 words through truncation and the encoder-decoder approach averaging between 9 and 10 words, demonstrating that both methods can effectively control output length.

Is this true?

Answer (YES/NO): NO